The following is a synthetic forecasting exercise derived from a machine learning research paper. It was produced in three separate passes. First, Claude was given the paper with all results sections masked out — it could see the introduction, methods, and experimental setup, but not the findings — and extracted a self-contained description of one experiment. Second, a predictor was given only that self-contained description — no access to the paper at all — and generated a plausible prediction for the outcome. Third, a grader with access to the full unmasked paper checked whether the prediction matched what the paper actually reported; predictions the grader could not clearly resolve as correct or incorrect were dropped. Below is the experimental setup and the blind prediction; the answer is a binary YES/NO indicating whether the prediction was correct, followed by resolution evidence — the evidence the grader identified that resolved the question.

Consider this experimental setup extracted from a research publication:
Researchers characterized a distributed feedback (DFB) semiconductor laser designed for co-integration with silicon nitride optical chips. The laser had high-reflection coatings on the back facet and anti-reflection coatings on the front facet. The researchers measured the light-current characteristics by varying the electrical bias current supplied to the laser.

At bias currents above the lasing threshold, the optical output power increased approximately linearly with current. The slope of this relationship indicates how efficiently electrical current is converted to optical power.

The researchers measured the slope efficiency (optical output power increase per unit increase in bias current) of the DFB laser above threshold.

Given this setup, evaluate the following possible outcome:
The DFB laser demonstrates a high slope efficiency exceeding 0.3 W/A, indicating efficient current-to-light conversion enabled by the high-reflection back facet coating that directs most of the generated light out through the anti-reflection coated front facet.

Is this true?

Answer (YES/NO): NO